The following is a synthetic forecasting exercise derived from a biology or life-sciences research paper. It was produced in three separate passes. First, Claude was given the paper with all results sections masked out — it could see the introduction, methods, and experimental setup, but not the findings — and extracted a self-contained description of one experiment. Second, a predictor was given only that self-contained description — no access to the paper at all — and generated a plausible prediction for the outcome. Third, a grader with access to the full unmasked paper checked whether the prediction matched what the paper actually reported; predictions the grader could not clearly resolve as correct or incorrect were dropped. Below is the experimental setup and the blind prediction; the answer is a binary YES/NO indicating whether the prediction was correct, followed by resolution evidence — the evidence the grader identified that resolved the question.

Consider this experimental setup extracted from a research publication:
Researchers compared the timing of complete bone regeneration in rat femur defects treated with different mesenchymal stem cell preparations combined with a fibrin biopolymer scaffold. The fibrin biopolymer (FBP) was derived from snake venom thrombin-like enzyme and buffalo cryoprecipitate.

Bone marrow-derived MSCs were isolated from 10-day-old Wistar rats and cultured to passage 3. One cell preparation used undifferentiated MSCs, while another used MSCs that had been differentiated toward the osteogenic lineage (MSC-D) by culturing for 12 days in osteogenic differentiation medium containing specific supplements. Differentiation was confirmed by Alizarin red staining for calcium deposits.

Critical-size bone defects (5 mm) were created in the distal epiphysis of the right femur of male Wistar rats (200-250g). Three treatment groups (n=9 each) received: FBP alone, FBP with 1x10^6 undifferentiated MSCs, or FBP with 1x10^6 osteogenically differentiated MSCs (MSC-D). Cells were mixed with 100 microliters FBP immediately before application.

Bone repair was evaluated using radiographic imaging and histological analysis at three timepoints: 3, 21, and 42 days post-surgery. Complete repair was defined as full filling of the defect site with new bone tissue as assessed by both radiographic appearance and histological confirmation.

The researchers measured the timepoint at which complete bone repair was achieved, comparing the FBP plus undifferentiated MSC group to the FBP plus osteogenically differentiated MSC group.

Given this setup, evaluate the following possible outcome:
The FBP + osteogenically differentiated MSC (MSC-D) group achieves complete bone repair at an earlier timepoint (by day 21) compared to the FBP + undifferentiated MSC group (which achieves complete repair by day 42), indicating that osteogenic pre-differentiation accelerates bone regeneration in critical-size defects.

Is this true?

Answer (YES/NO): NO